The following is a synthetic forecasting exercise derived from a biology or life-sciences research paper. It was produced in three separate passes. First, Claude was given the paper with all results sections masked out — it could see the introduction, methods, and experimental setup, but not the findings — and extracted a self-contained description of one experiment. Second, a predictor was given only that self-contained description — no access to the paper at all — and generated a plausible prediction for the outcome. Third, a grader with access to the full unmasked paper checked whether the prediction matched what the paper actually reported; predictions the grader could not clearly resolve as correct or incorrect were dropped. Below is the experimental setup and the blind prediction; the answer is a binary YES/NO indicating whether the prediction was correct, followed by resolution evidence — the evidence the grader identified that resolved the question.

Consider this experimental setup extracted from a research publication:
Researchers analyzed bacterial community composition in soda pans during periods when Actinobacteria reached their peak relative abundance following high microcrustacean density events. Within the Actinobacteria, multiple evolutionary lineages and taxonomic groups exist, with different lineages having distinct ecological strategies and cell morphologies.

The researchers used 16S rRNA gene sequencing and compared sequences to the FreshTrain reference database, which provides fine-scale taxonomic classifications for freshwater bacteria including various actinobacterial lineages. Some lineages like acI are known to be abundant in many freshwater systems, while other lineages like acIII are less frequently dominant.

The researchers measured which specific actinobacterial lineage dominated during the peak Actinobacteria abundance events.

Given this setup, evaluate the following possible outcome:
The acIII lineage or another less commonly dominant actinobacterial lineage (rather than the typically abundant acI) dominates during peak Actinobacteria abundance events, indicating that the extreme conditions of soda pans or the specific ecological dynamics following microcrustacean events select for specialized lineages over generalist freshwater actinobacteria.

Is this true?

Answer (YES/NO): YES